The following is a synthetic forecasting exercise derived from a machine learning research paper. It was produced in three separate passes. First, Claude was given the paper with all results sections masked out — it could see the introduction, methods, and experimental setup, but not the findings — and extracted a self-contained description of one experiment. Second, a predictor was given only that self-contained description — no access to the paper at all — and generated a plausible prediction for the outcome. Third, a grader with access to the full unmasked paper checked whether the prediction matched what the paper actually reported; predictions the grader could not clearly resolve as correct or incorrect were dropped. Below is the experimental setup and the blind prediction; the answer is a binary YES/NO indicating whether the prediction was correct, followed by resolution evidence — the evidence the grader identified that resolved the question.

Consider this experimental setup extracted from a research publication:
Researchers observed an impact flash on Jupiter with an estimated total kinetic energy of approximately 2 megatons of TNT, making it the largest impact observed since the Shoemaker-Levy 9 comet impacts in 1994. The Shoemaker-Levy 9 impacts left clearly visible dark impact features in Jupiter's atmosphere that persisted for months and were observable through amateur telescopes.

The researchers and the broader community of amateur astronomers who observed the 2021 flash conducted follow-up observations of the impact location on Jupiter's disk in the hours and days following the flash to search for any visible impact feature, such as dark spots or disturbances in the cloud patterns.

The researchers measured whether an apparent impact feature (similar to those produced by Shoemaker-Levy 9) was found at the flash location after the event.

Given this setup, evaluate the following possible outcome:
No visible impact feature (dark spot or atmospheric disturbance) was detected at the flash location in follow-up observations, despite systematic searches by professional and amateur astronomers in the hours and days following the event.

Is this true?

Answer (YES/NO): YES